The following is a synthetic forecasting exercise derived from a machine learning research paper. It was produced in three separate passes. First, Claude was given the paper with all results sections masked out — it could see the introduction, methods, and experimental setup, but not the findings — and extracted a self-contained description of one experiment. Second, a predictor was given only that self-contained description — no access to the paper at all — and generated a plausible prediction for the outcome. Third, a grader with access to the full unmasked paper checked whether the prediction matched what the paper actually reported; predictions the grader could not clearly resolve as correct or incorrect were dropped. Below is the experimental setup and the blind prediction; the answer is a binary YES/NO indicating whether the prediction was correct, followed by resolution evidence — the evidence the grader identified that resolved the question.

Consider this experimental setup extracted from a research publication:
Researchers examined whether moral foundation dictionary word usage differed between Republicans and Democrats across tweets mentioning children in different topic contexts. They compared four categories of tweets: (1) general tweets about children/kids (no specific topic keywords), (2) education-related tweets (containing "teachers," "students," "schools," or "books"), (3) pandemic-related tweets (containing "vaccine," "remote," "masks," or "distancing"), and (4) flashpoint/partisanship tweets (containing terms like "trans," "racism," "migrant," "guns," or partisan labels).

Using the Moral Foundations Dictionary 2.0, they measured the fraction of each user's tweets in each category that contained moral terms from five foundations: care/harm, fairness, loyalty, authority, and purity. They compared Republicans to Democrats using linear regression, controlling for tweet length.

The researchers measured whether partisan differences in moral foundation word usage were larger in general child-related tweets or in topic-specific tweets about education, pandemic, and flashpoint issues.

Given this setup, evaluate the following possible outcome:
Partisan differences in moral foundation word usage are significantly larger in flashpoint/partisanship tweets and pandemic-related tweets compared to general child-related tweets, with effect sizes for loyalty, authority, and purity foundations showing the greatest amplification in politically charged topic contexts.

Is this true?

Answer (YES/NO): NO